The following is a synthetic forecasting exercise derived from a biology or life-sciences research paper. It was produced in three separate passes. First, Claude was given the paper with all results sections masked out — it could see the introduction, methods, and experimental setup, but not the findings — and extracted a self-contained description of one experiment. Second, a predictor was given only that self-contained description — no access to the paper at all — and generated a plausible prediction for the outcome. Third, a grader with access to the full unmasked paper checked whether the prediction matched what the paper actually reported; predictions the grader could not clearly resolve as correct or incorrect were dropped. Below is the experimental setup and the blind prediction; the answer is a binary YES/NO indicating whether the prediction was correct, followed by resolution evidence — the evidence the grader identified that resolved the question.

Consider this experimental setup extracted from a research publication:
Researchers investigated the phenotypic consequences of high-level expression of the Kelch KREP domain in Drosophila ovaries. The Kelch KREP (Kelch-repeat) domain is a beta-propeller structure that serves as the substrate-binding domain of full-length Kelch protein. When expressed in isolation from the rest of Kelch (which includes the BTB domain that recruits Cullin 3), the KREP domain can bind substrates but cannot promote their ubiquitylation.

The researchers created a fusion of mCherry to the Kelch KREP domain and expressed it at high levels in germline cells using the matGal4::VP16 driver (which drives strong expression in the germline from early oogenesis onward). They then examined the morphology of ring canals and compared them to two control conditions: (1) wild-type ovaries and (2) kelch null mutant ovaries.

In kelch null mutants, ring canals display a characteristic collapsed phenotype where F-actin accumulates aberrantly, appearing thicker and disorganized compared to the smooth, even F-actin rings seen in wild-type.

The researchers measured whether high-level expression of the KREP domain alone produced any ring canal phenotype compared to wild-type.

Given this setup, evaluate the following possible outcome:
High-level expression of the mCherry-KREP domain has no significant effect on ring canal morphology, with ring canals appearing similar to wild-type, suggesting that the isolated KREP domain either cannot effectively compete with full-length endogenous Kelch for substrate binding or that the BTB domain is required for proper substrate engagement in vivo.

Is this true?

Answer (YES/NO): NO